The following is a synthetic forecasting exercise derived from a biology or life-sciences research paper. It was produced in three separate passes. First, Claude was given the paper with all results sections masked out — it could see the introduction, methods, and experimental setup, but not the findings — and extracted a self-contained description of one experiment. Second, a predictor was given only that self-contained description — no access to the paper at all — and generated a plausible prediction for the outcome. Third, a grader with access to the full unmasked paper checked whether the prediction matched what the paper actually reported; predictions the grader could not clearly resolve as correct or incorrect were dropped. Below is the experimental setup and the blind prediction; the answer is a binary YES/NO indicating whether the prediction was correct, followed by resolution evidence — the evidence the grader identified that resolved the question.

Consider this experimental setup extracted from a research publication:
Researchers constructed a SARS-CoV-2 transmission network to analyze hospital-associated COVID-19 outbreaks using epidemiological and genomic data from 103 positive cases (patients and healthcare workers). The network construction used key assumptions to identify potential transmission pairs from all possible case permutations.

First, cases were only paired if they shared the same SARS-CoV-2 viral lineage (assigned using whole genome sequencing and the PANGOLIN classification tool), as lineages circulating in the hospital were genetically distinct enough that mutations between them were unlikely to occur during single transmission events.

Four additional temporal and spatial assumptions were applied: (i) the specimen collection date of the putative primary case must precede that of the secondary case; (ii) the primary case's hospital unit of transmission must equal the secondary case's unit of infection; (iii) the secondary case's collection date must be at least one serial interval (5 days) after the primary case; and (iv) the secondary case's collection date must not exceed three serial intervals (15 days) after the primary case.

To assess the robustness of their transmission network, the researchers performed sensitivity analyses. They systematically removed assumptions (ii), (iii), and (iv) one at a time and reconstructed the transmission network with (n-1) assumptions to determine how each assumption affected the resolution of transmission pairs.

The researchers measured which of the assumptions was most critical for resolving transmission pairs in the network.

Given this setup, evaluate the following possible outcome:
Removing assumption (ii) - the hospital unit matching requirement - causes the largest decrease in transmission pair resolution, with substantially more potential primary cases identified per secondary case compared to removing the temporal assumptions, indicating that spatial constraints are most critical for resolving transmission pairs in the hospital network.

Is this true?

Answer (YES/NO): YES